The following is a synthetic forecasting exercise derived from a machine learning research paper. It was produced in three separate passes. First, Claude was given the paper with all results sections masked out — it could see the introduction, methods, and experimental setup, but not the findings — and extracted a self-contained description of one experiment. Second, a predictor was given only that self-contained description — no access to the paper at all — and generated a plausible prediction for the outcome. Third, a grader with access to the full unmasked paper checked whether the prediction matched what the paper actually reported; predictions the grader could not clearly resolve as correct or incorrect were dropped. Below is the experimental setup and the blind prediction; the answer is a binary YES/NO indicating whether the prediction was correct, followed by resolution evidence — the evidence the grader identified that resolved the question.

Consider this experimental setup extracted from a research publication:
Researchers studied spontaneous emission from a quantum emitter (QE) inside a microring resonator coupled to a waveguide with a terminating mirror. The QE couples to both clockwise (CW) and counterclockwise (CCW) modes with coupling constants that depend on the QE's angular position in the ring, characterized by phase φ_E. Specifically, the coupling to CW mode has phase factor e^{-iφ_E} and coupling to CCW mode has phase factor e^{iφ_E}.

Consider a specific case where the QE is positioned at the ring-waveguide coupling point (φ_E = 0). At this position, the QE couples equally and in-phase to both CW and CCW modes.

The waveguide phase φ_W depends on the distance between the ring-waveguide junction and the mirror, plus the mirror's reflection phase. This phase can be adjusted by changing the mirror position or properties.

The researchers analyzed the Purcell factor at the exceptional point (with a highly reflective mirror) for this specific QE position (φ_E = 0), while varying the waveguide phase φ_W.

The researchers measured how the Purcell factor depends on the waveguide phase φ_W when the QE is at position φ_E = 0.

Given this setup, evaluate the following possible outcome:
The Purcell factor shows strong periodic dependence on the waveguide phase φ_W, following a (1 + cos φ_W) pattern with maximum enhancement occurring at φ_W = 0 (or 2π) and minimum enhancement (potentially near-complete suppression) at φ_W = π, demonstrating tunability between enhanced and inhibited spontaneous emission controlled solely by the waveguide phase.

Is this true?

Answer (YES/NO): NO